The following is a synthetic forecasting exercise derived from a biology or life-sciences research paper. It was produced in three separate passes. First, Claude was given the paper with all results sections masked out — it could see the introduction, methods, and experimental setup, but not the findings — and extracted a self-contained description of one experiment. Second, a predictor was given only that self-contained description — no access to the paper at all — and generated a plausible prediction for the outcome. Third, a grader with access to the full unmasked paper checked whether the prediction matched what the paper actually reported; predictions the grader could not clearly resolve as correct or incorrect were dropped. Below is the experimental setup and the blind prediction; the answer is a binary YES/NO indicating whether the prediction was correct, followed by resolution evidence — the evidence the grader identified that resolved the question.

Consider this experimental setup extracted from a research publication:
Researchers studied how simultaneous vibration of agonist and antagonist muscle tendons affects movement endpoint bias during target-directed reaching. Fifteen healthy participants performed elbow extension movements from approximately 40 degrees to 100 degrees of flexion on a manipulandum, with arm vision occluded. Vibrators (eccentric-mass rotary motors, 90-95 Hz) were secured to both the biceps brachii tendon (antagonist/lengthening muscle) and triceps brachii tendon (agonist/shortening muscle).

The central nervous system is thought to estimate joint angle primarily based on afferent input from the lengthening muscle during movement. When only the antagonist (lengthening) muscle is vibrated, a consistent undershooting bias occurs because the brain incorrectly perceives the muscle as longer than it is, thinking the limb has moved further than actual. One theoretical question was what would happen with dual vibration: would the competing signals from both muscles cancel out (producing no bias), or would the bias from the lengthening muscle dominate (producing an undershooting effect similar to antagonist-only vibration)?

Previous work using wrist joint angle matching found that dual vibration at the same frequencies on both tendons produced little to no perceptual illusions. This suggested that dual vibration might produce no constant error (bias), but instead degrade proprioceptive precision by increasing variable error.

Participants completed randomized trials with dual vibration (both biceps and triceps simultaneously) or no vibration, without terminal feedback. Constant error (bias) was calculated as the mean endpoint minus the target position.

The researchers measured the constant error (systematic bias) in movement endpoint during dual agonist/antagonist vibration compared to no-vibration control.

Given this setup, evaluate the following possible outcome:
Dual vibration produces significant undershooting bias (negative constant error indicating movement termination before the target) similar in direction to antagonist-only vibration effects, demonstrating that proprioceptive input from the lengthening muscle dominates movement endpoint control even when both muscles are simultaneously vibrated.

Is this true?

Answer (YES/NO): NO